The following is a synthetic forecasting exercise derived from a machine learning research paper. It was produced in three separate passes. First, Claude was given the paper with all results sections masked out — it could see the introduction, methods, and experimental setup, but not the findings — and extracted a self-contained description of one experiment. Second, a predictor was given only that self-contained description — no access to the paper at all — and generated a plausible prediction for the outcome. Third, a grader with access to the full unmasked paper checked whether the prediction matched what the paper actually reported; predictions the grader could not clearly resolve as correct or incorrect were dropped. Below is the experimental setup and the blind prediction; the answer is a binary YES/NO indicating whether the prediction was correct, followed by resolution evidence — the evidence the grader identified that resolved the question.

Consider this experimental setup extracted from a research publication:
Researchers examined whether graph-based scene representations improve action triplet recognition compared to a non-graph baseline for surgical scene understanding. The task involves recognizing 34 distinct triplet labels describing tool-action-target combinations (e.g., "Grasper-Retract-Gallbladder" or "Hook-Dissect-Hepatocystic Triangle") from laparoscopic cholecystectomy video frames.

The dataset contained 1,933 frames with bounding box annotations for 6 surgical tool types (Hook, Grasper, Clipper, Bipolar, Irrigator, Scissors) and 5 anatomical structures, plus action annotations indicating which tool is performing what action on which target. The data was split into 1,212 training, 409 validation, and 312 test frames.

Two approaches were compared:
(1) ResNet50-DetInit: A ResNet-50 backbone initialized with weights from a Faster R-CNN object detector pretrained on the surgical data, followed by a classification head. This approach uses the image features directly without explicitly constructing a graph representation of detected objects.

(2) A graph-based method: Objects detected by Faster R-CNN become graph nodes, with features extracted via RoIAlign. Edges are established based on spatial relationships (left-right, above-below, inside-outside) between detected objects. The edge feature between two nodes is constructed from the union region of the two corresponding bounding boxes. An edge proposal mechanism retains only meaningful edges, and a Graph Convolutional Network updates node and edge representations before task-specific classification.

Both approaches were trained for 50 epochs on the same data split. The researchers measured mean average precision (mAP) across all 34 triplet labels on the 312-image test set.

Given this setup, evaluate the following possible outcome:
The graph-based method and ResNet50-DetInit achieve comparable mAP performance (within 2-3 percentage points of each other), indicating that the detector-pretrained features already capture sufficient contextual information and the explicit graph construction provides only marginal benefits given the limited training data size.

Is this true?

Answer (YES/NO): NO